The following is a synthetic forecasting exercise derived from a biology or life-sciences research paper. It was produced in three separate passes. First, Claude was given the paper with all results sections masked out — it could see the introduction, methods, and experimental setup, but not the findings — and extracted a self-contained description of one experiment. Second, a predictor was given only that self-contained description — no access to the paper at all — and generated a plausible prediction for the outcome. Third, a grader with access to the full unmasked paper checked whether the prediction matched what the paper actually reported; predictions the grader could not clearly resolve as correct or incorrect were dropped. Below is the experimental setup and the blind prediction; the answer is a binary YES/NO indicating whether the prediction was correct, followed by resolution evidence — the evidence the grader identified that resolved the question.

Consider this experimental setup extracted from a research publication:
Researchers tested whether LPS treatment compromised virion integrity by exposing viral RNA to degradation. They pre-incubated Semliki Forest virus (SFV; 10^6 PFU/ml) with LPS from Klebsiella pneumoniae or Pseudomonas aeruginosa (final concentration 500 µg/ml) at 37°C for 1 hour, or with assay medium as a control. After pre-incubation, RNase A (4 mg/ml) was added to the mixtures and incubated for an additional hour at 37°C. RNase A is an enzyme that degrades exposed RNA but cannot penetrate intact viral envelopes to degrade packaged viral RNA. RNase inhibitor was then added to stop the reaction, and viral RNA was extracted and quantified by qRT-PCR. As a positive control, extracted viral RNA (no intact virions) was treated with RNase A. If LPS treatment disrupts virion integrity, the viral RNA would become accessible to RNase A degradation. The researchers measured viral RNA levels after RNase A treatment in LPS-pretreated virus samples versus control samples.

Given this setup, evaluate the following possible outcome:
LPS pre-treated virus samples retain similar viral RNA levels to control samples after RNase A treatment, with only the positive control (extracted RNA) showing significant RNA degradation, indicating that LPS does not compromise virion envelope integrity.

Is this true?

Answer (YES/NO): NO